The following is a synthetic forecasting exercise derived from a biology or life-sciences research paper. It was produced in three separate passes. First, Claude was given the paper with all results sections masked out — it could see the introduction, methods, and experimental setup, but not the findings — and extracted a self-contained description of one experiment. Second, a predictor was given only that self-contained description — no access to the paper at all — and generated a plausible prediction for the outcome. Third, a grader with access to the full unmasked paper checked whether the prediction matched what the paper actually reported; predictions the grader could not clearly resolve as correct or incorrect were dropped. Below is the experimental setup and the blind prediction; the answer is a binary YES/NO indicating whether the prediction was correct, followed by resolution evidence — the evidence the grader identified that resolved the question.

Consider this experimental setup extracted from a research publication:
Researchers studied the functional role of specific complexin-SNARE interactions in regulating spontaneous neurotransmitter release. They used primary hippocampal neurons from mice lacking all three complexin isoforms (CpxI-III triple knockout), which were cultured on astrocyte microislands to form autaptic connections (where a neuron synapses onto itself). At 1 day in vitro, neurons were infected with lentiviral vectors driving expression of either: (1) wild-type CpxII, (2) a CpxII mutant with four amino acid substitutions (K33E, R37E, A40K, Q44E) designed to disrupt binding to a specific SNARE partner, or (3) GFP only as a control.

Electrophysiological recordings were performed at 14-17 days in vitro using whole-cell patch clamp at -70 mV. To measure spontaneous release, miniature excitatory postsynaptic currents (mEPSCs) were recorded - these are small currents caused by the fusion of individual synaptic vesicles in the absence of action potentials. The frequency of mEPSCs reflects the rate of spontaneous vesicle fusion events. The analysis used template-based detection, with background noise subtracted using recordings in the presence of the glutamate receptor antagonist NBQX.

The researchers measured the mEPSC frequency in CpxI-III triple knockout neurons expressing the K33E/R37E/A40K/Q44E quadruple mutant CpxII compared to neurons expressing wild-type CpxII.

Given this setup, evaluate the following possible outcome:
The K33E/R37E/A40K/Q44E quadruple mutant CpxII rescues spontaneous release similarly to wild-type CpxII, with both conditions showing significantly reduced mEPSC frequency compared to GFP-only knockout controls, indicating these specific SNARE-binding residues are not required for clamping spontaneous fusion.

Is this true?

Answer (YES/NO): NO